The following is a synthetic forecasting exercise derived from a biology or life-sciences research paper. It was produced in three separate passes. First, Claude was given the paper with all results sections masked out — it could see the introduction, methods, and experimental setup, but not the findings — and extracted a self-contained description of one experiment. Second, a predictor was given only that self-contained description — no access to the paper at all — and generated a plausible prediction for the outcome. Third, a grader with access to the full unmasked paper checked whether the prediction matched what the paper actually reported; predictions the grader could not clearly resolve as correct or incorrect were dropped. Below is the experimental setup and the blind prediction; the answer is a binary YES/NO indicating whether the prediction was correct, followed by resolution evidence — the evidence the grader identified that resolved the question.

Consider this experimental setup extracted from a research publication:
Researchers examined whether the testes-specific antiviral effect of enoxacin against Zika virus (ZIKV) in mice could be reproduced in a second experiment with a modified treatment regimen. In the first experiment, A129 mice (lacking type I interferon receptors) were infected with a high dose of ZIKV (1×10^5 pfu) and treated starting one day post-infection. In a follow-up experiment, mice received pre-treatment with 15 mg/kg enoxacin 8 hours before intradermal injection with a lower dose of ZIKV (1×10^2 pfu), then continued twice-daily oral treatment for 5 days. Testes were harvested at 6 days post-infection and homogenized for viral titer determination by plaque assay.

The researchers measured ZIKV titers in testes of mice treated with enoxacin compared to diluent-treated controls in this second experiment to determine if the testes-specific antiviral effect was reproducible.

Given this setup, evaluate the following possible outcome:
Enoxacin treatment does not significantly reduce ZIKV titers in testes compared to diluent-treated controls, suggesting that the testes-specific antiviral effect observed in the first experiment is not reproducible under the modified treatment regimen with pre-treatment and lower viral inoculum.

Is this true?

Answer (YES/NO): NO